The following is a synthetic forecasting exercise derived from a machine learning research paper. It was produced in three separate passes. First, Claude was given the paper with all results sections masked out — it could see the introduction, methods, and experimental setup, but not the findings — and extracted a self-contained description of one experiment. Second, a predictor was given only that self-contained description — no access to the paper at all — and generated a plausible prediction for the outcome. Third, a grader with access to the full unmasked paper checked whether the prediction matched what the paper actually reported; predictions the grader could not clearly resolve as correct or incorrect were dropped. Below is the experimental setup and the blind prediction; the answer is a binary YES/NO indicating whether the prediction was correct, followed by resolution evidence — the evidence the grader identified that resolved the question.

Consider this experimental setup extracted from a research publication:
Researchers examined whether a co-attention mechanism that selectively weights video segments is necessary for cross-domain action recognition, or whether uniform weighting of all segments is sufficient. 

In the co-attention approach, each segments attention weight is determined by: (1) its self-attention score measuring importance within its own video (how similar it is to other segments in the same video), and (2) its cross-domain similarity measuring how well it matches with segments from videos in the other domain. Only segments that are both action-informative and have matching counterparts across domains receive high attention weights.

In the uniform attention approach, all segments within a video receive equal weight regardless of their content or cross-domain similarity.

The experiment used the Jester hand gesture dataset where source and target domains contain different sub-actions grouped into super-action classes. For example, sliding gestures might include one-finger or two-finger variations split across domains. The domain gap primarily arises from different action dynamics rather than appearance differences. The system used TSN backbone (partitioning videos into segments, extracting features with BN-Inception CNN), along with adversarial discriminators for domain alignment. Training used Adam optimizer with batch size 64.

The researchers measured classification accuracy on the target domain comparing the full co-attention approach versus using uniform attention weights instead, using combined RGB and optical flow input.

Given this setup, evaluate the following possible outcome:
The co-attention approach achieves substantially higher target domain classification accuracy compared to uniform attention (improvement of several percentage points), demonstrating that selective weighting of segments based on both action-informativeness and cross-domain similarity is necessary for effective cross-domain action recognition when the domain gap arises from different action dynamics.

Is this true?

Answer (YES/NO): YES